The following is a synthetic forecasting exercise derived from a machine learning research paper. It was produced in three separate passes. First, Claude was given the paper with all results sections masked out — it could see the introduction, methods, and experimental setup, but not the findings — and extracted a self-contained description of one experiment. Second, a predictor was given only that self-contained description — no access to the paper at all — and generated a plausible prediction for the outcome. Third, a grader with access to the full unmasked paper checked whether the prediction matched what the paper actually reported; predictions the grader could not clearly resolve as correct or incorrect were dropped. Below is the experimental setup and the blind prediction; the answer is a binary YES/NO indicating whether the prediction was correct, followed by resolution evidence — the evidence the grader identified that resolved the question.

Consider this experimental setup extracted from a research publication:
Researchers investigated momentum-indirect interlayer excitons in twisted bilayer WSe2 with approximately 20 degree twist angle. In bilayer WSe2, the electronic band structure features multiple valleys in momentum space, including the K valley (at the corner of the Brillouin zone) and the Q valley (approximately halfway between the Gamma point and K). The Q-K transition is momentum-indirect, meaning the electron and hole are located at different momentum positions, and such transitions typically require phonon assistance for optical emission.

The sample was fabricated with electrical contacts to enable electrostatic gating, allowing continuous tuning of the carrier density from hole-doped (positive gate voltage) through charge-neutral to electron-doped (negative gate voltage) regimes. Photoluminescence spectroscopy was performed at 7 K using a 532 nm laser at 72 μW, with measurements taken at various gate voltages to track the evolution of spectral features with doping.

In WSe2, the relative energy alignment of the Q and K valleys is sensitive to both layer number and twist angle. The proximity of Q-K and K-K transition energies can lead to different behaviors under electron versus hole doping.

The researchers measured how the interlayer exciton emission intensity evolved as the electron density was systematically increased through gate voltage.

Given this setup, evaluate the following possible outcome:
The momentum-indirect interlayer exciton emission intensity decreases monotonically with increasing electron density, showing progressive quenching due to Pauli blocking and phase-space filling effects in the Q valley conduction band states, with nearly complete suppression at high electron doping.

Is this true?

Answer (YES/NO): YES